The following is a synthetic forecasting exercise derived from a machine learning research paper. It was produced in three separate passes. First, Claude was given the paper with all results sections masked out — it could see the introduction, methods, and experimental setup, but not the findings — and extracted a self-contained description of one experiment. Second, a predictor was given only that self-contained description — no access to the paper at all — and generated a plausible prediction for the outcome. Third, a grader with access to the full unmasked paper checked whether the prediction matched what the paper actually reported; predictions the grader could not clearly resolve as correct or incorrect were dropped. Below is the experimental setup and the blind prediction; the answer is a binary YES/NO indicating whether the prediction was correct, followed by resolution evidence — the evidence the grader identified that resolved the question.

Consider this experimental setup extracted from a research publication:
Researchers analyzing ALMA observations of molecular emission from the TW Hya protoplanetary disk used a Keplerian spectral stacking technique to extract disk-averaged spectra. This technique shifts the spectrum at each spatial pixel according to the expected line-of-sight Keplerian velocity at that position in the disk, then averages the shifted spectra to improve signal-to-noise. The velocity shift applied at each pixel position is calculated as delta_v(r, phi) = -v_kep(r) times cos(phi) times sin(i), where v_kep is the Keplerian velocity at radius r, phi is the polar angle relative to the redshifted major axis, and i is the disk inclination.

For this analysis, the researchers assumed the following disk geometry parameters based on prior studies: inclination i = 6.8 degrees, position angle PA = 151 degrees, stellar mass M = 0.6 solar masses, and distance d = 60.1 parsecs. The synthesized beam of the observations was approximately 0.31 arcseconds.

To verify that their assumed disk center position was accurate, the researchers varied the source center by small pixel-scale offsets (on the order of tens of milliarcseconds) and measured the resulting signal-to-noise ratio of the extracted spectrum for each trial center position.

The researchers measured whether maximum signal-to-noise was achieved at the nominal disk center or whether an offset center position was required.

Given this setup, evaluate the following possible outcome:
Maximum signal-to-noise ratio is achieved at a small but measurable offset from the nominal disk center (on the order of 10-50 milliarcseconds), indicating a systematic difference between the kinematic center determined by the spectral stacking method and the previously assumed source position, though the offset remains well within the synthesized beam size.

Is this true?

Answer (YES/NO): NO